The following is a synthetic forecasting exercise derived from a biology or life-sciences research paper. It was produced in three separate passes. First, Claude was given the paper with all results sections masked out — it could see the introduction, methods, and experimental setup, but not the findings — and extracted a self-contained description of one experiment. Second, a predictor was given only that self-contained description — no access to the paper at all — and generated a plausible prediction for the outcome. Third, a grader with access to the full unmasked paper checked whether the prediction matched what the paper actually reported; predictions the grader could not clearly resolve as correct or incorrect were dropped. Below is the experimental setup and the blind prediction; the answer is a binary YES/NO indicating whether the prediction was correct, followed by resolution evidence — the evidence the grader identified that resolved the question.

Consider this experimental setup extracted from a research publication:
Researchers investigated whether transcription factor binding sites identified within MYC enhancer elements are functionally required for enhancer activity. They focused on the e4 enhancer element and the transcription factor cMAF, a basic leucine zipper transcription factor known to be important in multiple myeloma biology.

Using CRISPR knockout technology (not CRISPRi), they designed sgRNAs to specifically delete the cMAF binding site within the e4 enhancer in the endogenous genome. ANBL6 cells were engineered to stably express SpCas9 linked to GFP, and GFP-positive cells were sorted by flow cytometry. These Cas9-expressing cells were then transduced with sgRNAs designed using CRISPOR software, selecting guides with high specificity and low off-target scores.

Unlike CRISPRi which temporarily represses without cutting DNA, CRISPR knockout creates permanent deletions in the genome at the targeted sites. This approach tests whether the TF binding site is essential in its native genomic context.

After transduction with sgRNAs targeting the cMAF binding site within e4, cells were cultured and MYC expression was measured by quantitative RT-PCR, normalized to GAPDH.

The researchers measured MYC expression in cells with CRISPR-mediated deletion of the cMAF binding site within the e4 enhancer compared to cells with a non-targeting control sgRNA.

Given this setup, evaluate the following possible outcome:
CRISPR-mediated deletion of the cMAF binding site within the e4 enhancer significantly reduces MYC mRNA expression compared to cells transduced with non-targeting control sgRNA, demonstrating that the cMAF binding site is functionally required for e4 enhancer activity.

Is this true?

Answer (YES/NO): YES